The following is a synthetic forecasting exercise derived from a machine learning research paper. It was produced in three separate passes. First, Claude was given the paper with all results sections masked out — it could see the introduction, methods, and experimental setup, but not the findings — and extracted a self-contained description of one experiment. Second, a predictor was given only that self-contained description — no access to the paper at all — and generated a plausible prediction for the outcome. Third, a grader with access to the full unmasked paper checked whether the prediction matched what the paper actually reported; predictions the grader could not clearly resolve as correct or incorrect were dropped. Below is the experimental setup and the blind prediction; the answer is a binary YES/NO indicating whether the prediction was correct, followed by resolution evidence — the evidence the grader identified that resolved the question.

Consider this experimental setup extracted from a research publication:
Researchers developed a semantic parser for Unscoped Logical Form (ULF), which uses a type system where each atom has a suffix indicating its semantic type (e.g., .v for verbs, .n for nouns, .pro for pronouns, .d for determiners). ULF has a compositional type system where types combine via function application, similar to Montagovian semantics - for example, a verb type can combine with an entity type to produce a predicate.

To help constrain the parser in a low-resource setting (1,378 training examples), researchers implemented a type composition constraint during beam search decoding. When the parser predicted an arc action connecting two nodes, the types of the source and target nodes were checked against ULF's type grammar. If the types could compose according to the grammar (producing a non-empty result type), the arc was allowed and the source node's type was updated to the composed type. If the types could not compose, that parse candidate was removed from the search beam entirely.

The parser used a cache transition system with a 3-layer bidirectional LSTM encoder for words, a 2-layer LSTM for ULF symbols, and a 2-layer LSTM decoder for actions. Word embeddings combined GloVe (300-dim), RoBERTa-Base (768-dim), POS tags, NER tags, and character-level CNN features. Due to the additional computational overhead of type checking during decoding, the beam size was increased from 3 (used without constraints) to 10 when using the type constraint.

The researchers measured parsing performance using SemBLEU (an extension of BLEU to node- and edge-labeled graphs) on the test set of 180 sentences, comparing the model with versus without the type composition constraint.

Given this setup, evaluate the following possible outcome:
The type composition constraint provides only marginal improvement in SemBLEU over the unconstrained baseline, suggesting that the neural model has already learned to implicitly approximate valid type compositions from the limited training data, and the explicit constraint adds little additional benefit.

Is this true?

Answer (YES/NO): NO